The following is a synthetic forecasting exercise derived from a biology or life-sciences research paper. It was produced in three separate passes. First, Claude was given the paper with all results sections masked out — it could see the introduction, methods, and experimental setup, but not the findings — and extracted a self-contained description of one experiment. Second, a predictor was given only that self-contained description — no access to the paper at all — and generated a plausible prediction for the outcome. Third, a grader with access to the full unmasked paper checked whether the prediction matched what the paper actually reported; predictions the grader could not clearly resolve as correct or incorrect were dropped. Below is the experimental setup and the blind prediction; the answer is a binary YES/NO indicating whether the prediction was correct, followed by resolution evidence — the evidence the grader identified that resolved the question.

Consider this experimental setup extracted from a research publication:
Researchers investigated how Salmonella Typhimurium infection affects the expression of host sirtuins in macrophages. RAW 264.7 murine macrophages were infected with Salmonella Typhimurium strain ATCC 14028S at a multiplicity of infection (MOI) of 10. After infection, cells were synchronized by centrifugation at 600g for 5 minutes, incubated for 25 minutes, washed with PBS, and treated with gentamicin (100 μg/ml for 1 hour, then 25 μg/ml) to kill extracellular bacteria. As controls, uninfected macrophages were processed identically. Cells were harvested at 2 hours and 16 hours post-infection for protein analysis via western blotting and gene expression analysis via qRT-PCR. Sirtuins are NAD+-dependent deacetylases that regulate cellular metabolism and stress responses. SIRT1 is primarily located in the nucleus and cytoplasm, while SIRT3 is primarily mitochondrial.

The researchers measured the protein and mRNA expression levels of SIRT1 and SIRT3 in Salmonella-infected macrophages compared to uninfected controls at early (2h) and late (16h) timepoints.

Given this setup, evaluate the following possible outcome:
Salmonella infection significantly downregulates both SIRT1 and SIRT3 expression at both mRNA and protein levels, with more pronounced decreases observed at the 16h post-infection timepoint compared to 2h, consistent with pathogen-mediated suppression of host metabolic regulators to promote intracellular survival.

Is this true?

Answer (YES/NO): NO